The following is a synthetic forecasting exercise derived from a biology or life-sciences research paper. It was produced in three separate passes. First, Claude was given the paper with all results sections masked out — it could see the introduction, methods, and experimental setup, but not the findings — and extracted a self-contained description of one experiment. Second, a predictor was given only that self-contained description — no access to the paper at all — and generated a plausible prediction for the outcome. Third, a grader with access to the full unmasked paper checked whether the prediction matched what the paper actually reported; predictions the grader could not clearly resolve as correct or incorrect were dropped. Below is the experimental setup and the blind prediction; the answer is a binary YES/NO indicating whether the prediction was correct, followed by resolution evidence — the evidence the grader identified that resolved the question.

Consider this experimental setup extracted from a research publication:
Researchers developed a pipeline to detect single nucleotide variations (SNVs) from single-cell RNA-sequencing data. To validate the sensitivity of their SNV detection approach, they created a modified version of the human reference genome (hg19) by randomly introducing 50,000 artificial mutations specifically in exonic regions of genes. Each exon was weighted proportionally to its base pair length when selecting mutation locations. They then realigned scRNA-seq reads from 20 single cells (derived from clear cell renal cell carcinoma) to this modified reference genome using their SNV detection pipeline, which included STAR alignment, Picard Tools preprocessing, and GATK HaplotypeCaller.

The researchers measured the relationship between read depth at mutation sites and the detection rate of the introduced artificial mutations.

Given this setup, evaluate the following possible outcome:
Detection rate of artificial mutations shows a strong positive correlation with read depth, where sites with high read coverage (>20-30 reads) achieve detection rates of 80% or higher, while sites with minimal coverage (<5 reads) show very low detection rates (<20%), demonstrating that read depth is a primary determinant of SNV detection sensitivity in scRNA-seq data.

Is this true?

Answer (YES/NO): NO